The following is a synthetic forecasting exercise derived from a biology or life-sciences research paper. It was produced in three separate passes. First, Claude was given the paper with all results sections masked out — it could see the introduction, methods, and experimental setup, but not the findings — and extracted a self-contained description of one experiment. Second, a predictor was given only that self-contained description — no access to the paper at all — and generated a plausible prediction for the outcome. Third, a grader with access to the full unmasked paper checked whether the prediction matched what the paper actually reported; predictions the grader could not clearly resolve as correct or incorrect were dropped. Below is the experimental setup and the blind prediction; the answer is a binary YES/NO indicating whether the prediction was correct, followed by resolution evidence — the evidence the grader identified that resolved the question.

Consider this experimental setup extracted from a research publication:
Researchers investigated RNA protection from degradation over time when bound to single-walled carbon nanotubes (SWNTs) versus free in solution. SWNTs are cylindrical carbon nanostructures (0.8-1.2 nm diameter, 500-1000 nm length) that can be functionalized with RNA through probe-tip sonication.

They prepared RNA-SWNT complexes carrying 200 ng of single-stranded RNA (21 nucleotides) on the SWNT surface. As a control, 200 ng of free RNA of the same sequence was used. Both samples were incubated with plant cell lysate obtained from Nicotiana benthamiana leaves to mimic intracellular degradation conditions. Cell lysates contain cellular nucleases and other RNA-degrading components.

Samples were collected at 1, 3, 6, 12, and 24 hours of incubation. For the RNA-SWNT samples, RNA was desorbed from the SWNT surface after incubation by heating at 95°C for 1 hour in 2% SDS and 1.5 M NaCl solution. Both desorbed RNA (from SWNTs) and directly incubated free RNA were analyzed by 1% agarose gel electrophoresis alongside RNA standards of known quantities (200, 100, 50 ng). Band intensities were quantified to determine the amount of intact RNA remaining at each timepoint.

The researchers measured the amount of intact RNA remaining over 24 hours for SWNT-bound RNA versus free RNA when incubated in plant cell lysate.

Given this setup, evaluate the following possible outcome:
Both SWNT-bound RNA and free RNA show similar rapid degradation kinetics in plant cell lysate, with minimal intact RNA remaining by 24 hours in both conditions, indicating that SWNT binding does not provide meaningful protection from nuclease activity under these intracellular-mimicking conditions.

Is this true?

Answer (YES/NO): NO